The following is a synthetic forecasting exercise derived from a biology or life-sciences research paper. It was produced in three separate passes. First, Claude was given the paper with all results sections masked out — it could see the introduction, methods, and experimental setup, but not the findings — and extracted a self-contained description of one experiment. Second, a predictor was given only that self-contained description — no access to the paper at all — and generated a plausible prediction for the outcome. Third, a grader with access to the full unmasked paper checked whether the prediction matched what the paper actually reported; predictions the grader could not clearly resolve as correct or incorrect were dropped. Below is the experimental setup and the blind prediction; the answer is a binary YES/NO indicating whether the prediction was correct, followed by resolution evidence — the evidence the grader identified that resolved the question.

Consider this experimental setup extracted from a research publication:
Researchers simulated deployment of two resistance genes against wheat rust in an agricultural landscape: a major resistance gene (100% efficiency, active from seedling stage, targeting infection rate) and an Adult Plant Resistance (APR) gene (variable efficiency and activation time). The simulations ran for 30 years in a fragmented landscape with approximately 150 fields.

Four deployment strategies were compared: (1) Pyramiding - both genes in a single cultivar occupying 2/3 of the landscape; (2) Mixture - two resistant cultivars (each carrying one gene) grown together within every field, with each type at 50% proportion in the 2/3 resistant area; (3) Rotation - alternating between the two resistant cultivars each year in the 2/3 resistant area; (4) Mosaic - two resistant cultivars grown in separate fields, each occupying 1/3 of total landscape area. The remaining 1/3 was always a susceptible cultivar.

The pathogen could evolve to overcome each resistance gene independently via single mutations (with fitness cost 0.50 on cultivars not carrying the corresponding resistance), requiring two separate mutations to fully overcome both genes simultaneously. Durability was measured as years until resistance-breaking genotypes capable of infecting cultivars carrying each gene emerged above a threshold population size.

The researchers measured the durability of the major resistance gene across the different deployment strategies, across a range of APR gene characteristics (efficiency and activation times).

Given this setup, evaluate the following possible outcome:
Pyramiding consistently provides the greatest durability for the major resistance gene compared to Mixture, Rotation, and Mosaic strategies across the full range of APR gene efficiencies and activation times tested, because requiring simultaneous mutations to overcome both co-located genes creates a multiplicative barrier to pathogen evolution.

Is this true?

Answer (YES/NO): NO